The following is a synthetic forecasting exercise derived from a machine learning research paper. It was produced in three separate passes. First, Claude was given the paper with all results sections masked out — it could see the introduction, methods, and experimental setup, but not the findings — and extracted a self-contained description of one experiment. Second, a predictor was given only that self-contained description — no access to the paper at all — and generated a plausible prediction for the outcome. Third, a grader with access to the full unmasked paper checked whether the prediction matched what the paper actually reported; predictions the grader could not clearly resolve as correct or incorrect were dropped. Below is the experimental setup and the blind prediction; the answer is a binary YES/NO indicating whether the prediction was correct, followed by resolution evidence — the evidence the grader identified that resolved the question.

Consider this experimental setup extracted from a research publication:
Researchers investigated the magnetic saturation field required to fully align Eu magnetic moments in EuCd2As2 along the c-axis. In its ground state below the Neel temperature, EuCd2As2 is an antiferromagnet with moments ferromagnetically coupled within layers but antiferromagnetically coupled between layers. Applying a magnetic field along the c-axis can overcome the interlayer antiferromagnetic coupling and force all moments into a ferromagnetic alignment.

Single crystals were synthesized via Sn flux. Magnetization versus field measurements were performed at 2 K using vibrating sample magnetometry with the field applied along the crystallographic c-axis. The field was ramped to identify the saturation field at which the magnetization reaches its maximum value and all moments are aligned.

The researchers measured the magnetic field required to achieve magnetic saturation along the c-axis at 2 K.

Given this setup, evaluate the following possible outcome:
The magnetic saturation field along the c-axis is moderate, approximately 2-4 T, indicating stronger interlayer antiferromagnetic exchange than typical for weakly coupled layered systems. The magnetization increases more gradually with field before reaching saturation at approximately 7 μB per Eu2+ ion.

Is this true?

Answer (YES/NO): YES